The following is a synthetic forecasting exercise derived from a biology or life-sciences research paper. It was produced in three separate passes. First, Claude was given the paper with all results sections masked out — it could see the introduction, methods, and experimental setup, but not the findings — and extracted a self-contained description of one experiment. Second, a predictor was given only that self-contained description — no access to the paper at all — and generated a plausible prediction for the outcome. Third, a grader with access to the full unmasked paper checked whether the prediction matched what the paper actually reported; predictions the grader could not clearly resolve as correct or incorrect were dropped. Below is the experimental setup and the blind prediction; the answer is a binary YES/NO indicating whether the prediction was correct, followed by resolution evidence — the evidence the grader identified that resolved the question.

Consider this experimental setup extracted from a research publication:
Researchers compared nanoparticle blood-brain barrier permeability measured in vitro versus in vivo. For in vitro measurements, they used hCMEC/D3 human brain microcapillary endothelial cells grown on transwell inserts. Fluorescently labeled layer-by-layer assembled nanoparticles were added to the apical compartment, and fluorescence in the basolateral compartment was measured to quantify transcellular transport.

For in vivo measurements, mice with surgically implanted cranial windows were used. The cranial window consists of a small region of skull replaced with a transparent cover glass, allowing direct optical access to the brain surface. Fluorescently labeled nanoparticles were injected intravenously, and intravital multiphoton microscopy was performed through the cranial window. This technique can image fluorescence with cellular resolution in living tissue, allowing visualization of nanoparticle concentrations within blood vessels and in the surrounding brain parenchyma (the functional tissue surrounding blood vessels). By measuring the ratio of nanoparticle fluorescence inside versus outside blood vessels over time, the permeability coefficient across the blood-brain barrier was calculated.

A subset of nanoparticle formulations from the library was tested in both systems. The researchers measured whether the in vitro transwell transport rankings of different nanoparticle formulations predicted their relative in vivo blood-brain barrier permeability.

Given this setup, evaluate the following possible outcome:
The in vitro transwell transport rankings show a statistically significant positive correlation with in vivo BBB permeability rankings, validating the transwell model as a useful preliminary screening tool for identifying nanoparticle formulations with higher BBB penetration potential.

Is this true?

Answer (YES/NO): NO